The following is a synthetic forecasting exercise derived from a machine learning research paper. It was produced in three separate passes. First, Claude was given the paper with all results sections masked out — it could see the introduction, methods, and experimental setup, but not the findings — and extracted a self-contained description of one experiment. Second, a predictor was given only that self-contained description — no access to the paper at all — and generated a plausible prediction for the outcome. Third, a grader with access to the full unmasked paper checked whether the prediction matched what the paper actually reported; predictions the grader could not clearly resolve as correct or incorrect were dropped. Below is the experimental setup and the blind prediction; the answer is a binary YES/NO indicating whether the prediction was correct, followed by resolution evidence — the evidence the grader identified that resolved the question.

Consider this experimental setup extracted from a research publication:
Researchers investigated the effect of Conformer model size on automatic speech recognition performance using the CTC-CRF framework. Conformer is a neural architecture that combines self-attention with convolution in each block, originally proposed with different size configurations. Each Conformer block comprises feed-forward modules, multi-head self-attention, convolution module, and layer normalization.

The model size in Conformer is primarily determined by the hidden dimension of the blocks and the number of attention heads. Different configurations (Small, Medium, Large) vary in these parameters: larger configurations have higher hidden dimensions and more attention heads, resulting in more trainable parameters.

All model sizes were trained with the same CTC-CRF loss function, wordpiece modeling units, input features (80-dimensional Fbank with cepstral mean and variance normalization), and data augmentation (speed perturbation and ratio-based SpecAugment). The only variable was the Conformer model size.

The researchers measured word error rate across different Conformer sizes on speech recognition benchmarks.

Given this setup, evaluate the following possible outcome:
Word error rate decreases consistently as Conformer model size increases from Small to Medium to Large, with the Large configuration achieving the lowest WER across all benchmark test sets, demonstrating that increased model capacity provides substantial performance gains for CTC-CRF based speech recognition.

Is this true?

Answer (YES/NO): YES